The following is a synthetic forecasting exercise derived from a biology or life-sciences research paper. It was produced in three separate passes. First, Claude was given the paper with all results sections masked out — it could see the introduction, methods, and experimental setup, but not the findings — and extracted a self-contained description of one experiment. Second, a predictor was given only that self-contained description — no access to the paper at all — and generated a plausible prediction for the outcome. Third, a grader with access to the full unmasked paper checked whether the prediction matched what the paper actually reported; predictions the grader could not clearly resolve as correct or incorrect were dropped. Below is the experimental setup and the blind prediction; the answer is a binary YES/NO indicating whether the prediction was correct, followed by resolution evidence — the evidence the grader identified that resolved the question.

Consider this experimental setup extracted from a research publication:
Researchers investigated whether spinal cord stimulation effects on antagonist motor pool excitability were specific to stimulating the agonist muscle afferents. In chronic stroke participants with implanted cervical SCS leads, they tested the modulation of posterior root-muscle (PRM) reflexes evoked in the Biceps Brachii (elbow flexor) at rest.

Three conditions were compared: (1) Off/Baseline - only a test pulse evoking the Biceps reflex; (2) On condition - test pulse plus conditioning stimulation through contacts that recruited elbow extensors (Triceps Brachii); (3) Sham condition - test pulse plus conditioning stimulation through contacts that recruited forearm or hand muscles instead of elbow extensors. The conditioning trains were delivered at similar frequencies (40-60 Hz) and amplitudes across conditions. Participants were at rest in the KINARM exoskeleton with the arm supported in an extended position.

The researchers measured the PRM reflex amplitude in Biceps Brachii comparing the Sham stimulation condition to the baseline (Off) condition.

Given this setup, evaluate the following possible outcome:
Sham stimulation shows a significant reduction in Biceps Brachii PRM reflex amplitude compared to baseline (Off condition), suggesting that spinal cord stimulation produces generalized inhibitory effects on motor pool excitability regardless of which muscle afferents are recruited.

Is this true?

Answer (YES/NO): NO